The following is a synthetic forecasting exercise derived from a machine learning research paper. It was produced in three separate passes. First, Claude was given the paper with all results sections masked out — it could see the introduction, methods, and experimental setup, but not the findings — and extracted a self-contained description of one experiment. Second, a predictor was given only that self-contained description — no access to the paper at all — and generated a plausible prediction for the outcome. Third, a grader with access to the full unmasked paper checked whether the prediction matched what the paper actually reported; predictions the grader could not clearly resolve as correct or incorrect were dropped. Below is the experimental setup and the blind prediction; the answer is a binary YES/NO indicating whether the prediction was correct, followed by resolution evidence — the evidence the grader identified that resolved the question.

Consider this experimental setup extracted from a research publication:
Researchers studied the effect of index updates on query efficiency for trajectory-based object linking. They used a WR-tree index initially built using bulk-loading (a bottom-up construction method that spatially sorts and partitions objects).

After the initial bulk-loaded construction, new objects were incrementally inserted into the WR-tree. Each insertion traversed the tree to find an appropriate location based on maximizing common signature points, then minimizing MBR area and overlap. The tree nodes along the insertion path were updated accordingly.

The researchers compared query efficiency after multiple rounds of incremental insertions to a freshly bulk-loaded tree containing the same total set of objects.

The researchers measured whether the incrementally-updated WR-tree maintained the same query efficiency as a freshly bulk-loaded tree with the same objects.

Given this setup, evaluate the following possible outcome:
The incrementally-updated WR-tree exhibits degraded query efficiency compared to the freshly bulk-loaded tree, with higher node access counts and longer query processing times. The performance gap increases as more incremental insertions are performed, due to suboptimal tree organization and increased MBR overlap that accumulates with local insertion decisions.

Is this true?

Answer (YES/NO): YES